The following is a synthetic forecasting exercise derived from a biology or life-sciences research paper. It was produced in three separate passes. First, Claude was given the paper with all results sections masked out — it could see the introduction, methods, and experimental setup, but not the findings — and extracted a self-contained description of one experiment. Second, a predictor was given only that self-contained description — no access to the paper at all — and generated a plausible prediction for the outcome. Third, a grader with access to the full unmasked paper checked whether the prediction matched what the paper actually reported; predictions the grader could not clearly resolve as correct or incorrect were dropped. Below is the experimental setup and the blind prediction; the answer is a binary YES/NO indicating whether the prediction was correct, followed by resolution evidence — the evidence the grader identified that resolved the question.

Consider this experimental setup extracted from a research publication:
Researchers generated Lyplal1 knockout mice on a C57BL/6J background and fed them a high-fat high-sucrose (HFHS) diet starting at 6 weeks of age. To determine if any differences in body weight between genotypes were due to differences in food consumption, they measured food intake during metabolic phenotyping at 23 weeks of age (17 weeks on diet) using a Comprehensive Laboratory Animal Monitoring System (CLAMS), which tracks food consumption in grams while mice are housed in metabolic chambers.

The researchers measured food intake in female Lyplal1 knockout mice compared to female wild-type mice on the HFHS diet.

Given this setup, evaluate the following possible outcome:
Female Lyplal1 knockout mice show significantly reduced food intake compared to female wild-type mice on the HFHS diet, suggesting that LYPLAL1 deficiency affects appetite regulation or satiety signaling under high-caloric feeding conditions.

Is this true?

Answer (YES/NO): NO